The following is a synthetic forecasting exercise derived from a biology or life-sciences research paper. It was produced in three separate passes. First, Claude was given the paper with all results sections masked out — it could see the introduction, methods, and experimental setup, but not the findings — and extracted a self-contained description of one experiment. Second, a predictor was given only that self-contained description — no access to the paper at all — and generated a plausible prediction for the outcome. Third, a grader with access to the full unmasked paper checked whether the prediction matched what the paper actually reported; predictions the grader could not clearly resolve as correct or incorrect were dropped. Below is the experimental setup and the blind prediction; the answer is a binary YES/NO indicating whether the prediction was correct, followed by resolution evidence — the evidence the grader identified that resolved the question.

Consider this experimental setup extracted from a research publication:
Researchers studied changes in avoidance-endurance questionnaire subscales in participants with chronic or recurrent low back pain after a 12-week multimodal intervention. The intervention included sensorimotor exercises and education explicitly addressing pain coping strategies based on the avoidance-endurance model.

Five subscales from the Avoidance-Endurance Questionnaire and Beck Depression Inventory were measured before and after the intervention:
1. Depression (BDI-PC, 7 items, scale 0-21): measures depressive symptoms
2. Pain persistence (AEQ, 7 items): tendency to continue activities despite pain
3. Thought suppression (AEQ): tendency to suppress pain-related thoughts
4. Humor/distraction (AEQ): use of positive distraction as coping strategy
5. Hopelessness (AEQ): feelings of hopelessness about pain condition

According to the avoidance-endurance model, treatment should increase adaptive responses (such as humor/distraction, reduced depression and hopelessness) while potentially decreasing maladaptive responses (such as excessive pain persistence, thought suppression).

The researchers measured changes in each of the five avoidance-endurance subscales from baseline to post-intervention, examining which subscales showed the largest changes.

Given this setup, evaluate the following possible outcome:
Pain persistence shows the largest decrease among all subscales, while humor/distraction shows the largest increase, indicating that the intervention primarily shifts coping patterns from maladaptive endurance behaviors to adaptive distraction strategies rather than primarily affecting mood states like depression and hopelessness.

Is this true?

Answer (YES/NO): NO